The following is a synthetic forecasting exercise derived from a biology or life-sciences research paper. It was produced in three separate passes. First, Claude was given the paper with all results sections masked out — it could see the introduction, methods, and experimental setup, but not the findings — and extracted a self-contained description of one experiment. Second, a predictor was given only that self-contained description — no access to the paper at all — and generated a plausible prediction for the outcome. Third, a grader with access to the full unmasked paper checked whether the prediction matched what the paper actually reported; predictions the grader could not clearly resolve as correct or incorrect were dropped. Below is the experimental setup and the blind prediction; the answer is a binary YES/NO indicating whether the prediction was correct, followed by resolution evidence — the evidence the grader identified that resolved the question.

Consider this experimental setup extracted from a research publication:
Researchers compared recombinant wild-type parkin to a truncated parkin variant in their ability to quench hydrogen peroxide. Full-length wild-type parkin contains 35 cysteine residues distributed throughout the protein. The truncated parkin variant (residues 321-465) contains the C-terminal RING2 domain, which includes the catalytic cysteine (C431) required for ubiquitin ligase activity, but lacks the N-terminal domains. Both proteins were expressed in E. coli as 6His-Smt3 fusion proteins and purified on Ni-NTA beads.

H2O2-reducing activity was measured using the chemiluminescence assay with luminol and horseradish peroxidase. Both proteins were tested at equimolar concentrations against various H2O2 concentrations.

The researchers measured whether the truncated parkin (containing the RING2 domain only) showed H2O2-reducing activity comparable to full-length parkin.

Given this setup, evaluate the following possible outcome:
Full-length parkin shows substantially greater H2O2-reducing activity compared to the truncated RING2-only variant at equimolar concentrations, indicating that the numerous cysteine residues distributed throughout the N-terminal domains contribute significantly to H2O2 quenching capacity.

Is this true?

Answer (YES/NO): YES